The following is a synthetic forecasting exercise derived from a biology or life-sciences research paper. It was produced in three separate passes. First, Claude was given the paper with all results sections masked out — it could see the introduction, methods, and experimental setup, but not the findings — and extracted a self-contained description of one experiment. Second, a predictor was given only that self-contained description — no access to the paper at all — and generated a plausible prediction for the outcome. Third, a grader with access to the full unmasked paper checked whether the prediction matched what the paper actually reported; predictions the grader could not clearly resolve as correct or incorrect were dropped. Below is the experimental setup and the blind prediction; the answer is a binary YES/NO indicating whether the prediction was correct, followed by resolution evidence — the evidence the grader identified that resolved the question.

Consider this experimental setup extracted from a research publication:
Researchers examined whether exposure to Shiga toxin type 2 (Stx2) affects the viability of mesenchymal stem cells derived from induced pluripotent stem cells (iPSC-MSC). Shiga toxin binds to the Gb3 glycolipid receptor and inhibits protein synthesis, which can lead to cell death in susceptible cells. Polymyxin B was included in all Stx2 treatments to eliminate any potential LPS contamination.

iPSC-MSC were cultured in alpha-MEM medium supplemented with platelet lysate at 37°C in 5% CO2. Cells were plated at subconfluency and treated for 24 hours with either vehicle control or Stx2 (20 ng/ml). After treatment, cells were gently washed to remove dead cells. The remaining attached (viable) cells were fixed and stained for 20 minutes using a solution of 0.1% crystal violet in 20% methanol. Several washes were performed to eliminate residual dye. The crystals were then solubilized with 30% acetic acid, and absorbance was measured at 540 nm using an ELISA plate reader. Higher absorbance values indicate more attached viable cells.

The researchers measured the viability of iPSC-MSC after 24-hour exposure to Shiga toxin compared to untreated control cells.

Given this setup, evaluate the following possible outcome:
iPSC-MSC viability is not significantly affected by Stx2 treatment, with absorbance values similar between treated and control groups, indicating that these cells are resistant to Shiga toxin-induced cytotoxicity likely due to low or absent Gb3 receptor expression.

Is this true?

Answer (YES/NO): NO